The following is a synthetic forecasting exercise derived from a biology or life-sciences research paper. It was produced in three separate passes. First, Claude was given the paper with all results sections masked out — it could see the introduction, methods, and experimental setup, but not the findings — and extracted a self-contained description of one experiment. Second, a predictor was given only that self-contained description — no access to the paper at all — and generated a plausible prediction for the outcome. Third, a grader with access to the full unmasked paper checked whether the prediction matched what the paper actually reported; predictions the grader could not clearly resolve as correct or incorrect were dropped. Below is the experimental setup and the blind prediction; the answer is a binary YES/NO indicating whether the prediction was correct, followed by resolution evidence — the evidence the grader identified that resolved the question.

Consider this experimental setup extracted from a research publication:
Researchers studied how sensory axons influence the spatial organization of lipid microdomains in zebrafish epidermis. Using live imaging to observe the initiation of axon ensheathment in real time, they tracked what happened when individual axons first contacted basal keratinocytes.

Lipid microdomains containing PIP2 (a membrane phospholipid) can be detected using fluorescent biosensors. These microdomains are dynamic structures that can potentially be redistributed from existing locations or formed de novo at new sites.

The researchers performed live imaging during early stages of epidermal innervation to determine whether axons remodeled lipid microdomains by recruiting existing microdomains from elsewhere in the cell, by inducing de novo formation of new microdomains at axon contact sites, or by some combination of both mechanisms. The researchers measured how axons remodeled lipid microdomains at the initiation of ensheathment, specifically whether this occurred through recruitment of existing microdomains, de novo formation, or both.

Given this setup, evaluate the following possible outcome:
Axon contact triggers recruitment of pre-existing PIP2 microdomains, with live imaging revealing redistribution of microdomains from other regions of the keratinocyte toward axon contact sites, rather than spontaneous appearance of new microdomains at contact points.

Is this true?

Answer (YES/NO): NO